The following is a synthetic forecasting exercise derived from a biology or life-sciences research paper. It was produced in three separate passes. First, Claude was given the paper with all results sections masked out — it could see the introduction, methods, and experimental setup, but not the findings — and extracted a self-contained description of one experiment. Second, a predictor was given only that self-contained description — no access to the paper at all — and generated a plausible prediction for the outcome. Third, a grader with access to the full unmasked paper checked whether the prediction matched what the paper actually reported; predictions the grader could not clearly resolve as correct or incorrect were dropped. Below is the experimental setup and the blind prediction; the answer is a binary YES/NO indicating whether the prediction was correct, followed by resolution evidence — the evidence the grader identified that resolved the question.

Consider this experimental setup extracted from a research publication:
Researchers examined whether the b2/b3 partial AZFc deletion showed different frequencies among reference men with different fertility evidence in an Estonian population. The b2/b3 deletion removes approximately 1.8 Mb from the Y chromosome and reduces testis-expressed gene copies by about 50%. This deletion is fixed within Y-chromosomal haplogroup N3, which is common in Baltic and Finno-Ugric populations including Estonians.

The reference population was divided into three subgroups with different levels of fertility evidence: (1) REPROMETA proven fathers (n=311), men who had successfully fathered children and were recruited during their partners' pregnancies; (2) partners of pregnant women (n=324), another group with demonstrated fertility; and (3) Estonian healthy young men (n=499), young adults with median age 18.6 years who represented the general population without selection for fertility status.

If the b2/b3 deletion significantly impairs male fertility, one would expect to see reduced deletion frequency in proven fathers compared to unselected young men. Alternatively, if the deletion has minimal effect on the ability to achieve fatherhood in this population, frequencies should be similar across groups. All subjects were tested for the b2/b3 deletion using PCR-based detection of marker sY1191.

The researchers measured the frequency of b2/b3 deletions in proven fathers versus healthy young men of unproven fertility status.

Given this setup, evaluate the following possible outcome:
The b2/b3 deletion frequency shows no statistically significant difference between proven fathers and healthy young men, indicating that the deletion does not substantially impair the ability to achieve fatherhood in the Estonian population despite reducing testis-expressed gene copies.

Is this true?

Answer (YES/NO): YES